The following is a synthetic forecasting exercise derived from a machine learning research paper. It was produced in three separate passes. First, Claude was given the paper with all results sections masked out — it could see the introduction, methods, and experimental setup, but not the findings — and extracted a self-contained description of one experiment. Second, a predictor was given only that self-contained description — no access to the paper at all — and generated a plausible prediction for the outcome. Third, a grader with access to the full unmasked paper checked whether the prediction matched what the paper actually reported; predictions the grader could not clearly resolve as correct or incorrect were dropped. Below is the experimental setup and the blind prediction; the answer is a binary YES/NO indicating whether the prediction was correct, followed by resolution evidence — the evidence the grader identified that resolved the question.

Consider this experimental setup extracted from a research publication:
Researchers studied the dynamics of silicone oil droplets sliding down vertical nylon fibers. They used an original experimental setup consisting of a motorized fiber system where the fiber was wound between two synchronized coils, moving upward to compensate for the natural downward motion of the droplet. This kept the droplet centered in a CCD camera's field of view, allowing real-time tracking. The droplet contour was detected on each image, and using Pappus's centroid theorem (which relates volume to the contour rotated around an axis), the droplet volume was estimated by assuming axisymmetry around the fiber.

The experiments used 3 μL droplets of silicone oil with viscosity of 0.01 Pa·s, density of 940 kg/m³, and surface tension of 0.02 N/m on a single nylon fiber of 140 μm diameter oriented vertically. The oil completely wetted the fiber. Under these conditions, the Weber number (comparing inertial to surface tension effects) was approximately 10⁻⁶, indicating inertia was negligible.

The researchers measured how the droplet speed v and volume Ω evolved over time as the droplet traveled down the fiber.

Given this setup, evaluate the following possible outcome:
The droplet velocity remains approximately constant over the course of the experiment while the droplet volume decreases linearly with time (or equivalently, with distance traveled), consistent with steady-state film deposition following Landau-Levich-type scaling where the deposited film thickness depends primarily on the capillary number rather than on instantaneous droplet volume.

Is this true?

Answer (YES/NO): NO